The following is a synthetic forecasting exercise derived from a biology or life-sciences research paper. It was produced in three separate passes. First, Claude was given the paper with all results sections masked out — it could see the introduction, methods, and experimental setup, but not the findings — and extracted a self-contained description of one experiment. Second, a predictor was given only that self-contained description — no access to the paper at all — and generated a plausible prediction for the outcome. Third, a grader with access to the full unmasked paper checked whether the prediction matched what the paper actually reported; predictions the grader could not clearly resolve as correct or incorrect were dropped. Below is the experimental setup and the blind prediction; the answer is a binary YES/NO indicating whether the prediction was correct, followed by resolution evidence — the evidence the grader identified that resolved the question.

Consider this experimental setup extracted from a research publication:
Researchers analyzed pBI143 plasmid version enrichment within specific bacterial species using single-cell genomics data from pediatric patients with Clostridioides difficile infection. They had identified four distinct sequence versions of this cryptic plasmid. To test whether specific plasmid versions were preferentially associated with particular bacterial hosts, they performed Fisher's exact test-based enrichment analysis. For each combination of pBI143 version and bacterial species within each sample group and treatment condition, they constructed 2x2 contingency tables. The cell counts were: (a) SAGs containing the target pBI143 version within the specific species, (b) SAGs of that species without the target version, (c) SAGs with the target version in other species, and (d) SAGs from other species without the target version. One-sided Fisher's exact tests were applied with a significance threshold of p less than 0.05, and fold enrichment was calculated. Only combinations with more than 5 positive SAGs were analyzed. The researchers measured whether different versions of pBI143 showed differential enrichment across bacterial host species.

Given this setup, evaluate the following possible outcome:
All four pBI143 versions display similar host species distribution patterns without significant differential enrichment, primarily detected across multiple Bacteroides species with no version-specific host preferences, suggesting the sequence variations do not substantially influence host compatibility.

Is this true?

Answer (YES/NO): NO